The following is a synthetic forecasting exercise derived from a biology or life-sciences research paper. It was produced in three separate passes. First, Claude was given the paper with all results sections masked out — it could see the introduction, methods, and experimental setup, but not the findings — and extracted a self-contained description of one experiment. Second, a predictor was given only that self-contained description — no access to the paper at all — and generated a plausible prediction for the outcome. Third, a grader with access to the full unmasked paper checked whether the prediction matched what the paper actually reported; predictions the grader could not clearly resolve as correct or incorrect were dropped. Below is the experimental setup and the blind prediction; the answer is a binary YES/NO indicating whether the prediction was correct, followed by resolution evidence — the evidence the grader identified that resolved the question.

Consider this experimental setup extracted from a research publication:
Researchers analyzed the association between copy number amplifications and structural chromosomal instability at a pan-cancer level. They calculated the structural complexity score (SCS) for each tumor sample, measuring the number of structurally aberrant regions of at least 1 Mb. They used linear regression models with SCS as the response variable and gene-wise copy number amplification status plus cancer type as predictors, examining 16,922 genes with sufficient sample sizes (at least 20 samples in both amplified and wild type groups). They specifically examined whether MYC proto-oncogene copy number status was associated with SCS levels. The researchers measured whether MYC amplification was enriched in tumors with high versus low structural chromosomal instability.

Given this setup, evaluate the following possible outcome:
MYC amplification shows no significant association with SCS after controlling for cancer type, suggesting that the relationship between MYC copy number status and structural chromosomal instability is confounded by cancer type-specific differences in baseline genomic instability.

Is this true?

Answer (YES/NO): NO